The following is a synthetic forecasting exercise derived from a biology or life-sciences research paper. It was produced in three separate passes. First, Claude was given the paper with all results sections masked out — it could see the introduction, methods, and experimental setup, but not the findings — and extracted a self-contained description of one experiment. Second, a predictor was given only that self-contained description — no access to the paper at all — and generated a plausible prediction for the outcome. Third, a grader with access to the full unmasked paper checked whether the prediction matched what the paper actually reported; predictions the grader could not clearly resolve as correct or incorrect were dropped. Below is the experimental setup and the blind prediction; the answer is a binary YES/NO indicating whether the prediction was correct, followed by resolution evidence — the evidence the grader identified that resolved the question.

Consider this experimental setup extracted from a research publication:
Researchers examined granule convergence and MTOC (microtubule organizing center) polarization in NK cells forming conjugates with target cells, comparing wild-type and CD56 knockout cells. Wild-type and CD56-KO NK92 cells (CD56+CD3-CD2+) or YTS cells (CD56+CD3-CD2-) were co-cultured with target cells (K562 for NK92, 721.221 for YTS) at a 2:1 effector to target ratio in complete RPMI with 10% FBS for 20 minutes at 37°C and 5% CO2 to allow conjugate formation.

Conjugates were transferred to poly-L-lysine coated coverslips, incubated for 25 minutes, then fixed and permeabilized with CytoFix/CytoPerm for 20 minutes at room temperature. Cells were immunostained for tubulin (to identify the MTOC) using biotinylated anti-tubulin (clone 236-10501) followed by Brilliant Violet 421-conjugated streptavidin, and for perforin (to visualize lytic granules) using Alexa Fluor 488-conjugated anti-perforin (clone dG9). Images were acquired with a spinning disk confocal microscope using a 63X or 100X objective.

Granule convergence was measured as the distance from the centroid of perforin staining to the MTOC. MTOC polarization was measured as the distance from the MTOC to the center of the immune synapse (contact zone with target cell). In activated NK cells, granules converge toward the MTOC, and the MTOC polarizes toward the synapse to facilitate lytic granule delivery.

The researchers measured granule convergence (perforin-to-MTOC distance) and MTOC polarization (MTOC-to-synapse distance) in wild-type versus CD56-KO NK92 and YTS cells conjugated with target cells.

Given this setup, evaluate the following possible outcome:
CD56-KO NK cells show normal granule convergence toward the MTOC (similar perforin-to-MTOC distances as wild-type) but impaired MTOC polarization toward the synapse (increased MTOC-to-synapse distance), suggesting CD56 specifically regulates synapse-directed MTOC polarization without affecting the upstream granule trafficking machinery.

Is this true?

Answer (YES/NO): NO